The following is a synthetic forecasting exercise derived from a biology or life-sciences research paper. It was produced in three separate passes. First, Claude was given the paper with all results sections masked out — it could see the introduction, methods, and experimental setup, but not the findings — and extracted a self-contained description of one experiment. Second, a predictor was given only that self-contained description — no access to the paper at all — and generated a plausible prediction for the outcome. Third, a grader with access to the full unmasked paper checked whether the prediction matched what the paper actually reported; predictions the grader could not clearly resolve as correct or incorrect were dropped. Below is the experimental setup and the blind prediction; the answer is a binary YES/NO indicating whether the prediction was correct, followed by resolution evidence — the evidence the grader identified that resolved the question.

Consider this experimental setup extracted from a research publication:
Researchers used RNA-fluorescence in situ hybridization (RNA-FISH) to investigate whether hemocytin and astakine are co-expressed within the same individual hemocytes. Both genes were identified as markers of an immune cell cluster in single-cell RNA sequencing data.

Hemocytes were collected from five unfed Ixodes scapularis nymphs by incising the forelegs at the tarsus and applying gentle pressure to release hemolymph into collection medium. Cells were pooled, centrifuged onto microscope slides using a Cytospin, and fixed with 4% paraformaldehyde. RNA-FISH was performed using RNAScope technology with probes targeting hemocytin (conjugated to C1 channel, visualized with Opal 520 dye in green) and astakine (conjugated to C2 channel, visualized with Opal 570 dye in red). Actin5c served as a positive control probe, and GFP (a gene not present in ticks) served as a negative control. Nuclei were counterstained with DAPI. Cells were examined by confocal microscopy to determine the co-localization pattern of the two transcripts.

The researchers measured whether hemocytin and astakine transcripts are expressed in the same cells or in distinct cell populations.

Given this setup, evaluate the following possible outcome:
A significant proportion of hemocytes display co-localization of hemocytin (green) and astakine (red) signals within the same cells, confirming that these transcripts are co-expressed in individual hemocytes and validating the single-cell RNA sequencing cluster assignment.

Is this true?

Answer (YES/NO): YES